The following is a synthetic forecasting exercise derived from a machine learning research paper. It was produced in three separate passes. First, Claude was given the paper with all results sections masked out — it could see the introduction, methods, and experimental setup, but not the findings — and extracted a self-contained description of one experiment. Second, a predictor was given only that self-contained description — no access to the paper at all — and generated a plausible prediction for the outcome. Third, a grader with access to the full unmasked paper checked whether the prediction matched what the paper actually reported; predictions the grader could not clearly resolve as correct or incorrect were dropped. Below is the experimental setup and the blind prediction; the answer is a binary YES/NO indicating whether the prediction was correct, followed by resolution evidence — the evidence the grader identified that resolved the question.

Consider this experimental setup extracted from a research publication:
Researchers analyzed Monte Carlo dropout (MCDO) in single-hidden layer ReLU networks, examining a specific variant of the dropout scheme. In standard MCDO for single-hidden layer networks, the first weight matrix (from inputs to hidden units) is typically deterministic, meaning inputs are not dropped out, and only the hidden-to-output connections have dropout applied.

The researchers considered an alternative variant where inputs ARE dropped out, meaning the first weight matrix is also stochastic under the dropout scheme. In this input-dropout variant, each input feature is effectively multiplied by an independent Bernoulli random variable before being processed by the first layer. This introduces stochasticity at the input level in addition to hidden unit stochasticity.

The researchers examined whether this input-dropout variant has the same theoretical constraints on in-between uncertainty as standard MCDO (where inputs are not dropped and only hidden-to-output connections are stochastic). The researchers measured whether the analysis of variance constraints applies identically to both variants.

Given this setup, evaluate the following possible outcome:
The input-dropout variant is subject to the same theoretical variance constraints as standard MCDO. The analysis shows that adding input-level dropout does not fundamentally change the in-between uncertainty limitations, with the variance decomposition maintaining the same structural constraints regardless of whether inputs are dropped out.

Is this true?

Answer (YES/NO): NO